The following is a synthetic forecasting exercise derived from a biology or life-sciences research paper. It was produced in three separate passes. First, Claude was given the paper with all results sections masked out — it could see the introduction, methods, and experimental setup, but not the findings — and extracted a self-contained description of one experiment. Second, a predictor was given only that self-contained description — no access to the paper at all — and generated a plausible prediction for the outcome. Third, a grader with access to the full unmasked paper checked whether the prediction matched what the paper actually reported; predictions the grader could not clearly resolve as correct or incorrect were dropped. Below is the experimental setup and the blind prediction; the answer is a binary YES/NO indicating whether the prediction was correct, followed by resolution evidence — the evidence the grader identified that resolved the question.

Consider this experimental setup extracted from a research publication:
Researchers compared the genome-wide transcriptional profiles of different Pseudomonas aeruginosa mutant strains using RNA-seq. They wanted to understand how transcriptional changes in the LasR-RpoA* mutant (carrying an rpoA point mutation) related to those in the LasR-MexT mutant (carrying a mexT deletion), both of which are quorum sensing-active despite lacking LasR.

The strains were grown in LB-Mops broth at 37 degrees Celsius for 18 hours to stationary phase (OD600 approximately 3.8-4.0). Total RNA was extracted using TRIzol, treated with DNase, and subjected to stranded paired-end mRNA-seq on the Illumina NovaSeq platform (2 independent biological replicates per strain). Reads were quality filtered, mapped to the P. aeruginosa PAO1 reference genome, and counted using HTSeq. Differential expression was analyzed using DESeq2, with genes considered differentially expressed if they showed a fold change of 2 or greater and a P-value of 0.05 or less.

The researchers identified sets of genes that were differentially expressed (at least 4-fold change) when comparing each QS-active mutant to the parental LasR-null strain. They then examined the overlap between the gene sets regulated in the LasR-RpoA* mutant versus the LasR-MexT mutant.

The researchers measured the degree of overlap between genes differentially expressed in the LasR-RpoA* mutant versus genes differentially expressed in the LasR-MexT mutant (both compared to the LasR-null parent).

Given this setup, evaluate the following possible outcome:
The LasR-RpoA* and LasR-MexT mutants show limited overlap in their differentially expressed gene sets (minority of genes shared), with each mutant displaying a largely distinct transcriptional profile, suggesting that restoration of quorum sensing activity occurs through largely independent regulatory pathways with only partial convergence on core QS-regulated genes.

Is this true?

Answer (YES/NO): NO